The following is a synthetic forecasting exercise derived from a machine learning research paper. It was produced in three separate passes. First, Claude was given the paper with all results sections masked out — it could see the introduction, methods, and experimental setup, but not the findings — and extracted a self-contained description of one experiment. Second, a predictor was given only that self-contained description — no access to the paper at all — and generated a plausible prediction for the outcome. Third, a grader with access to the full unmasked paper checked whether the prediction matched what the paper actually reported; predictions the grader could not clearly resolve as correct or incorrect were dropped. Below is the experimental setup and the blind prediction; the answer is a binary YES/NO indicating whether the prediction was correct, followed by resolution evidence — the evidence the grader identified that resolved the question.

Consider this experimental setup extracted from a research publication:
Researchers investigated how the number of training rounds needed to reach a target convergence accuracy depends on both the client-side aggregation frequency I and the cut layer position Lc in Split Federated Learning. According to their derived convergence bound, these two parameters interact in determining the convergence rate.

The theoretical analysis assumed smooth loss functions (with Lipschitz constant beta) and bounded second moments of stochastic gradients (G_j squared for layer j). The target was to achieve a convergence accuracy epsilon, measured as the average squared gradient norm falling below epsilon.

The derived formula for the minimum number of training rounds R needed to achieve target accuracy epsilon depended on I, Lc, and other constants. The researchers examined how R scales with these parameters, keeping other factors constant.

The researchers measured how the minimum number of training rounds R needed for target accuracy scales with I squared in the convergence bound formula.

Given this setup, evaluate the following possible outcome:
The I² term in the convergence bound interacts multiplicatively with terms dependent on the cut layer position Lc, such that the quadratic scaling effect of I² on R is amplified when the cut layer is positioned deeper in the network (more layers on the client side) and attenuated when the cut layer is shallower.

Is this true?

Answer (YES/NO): YES